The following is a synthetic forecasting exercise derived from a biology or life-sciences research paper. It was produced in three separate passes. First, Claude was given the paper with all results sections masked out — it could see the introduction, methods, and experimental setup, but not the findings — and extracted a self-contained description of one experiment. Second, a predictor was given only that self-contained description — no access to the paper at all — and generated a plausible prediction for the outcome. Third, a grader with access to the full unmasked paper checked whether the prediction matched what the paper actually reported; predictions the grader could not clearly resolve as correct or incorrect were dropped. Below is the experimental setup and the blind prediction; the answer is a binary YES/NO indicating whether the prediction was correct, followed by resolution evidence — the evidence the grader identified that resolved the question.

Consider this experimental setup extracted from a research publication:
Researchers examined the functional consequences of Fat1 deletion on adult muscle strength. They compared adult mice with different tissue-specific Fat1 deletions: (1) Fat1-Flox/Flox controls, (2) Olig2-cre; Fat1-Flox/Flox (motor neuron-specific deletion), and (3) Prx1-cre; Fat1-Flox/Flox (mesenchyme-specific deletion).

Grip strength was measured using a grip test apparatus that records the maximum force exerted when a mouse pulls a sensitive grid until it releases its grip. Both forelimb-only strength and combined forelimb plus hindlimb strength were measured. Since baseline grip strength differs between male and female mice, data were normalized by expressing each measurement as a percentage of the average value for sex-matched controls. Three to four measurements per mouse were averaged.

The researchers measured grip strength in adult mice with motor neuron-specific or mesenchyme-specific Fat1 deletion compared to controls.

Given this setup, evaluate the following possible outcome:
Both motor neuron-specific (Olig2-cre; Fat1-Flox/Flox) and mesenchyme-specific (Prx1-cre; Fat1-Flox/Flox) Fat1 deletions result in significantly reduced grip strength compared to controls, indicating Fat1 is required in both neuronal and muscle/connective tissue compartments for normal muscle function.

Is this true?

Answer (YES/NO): YES